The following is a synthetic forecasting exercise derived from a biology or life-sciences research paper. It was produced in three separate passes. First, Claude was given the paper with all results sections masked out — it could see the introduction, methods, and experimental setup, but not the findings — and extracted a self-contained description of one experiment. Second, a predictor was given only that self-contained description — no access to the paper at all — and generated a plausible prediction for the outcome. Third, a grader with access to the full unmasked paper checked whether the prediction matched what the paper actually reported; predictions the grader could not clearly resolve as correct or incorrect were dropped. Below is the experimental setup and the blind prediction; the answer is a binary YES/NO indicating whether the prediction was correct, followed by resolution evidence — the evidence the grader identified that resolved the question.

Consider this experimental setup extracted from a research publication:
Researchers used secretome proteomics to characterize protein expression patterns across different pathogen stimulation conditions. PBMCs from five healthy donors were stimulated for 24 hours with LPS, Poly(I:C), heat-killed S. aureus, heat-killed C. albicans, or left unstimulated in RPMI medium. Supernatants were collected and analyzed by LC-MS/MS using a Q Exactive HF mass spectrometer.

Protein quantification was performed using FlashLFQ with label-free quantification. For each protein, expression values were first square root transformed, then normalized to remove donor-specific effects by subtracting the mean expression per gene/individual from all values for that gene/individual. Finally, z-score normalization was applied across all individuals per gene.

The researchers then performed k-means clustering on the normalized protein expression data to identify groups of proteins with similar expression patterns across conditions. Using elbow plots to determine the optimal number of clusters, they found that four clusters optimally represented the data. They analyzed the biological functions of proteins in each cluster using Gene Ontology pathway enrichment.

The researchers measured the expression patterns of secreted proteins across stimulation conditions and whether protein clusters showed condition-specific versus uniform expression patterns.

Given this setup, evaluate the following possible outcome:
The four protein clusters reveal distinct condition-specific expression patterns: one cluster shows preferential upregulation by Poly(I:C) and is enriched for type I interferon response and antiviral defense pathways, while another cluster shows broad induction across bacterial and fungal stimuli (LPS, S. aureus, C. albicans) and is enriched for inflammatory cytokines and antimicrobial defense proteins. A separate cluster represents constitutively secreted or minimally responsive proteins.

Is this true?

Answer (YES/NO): NO